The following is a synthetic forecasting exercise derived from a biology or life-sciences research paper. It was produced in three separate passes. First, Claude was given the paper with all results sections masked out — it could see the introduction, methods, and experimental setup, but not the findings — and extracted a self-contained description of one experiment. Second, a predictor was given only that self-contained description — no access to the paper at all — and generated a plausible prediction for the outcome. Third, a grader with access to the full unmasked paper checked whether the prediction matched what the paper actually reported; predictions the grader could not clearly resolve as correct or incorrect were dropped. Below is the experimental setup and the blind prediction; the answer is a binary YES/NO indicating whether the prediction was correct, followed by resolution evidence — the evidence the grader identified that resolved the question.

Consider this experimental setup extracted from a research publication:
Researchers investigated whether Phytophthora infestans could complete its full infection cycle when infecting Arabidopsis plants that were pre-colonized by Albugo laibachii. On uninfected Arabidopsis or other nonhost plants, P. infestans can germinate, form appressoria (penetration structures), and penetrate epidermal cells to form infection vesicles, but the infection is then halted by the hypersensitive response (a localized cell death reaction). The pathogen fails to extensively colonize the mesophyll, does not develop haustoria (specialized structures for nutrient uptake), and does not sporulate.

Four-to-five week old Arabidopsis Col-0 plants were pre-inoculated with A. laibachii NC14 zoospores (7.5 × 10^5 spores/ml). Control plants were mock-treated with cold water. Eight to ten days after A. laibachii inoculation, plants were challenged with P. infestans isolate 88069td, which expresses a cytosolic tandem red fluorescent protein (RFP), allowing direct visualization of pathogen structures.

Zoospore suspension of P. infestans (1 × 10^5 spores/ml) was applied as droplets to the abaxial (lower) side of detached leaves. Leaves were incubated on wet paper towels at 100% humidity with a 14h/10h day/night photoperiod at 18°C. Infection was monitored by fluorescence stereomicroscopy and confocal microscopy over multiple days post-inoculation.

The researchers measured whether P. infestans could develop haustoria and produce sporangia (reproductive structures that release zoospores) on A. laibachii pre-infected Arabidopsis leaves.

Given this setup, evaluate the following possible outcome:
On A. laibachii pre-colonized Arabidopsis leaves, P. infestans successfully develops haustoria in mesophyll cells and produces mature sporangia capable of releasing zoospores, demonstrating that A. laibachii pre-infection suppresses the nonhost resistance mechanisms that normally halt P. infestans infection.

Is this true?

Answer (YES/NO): YES